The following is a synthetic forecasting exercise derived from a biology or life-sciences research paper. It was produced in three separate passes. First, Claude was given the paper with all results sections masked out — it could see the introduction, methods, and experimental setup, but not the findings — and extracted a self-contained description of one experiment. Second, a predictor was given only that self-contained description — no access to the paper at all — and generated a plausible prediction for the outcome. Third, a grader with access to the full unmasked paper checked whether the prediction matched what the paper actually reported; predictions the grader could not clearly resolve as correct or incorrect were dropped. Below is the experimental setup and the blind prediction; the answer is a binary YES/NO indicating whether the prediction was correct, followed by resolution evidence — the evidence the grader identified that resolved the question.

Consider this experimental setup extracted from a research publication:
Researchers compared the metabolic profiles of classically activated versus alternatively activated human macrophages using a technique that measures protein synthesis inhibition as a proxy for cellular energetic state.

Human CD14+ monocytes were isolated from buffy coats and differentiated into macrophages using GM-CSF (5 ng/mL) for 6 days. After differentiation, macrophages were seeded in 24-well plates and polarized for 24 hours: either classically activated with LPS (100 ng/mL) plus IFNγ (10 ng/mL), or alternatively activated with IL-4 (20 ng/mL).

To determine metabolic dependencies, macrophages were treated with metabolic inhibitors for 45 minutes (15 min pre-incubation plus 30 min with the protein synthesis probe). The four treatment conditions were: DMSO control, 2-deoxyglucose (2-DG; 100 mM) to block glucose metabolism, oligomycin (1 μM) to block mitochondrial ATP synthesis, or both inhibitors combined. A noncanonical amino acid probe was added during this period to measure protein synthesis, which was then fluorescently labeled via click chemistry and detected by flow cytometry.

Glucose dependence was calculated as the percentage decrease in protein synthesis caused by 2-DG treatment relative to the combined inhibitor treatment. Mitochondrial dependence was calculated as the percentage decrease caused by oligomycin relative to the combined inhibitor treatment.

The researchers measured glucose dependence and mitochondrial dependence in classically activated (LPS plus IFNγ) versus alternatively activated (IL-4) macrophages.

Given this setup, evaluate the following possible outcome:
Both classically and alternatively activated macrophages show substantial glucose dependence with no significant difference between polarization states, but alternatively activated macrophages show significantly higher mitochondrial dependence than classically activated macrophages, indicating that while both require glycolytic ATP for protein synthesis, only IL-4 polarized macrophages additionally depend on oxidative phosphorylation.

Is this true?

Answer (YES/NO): YES